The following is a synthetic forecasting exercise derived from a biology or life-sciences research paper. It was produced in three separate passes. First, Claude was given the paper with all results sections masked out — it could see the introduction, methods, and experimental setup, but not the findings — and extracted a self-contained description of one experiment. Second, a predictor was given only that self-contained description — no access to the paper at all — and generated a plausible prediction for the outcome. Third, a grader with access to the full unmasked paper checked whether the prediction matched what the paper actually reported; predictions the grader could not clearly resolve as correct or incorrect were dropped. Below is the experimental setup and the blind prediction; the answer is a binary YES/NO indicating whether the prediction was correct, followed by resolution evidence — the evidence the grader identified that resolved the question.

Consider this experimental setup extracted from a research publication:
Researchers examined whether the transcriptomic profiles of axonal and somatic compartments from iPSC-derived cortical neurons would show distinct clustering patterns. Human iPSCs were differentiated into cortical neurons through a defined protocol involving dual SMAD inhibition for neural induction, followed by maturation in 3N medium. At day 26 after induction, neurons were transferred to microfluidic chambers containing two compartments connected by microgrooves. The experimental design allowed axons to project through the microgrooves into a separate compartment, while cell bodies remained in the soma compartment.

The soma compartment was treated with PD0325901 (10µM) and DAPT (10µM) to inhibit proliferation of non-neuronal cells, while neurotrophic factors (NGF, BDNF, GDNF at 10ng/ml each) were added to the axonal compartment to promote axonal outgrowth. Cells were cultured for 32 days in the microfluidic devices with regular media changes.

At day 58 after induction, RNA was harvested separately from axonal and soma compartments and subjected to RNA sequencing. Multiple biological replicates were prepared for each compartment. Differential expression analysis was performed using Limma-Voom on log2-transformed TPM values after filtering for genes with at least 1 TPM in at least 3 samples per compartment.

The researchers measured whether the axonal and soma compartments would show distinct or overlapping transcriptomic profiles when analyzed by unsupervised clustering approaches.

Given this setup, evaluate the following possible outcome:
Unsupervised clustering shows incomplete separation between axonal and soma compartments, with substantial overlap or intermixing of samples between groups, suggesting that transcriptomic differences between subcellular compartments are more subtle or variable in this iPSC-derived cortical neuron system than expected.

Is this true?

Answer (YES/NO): NO